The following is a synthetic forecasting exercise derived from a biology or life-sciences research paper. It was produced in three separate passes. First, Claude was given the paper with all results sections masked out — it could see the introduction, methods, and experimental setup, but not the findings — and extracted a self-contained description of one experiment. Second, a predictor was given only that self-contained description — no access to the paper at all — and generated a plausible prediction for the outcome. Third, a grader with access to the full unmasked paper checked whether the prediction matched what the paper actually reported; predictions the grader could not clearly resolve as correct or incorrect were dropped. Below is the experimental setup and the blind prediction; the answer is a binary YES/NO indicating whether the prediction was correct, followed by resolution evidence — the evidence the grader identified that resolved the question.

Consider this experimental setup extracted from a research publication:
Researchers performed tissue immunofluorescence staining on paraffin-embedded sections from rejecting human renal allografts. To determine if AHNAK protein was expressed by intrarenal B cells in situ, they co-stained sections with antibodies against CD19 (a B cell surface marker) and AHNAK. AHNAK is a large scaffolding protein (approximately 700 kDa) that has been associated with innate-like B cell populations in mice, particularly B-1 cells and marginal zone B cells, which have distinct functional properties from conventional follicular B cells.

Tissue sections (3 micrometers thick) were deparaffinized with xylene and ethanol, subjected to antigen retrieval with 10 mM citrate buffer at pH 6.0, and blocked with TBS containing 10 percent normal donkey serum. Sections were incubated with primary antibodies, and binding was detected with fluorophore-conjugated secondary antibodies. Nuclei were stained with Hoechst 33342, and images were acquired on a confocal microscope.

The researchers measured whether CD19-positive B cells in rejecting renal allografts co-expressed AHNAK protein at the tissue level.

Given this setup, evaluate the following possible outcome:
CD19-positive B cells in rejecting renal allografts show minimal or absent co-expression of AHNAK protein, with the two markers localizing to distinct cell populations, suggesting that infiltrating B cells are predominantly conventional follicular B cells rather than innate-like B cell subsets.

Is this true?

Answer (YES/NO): NO